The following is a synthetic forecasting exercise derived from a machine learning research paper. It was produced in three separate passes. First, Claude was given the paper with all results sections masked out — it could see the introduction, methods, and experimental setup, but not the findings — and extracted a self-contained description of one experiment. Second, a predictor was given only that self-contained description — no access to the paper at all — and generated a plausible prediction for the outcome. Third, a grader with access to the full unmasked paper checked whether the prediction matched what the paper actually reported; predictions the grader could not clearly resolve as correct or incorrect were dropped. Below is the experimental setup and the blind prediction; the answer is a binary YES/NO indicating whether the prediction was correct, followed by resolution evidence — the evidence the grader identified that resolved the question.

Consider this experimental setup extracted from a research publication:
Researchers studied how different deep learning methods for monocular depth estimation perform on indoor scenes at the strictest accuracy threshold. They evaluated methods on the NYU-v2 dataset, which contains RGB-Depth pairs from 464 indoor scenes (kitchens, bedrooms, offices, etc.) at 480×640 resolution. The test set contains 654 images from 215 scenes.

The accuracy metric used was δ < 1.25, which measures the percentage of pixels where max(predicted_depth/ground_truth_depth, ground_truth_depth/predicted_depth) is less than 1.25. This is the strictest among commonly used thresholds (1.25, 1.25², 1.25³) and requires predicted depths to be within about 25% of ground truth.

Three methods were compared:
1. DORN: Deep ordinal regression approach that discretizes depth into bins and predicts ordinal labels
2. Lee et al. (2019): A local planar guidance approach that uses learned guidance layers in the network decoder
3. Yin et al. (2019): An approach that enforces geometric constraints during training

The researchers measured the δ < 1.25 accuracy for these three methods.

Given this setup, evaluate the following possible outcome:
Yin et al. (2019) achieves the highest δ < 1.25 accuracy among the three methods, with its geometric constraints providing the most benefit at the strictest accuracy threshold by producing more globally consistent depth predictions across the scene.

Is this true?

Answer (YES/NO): YES